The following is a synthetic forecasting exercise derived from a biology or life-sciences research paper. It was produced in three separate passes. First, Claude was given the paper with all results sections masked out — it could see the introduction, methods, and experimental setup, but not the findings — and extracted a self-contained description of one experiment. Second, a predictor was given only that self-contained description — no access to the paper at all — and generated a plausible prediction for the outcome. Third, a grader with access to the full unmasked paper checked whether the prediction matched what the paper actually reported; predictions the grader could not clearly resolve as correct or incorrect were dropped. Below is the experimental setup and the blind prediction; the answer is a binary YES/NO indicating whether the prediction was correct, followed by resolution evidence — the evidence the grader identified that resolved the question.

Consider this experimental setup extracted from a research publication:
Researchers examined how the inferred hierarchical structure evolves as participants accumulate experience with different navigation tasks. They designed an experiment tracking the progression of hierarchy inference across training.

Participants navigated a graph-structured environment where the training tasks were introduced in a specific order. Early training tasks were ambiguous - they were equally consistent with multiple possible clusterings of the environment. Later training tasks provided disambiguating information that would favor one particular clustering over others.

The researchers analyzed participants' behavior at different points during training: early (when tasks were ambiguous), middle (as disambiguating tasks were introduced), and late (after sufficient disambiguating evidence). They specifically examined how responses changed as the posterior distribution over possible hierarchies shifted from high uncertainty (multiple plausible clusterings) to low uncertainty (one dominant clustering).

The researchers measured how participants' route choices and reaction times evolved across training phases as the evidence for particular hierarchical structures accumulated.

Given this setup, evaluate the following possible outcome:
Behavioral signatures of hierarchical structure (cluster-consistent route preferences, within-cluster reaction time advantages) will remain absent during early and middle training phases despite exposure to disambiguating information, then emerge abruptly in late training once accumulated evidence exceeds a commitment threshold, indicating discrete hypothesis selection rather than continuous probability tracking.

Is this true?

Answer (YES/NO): NO